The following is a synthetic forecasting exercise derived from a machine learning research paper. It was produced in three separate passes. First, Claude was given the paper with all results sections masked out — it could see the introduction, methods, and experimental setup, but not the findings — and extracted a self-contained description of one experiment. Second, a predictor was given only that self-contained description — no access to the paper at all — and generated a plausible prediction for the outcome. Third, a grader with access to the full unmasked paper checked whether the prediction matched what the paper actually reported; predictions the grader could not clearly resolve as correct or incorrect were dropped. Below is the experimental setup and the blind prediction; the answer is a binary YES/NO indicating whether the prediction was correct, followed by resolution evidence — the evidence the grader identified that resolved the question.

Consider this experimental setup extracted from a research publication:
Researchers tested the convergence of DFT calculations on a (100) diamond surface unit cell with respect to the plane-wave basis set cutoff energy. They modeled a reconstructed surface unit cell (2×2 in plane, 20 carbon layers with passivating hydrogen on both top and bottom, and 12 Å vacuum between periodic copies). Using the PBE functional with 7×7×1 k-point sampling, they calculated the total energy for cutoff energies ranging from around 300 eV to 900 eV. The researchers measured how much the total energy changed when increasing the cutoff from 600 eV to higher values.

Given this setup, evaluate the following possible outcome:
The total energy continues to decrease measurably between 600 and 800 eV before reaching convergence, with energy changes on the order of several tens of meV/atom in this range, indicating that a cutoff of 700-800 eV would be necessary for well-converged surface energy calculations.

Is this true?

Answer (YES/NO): NO